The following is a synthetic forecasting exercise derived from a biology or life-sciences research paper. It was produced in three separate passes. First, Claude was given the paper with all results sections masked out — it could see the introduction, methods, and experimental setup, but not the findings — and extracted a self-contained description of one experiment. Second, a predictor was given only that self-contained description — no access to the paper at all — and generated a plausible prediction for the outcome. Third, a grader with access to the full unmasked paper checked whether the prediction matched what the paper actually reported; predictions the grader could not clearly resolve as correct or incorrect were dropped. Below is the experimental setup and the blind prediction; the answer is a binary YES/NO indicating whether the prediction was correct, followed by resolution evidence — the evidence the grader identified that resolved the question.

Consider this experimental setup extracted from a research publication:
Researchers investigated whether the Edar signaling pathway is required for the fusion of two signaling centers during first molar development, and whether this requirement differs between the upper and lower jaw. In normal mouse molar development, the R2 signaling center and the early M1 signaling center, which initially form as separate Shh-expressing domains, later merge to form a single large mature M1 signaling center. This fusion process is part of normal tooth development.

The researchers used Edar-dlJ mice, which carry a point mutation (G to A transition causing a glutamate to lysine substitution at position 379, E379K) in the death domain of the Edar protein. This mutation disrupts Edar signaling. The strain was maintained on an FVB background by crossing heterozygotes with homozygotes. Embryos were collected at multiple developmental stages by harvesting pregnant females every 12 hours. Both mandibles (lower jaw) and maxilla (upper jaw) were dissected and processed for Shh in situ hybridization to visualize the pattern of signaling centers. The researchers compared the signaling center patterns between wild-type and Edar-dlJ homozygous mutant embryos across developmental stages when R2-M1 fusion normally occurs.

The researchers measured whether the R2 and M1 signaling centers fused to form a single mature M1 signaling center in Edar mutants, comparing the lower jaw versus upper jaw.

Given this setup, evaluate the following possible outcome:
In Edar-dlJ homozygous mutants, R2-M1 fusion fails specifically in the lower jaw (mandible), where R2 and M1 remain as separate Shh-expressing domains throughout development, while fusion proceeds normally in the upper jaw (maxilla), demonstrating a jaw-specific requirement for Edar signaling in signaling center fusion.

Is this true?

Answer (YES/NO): NO